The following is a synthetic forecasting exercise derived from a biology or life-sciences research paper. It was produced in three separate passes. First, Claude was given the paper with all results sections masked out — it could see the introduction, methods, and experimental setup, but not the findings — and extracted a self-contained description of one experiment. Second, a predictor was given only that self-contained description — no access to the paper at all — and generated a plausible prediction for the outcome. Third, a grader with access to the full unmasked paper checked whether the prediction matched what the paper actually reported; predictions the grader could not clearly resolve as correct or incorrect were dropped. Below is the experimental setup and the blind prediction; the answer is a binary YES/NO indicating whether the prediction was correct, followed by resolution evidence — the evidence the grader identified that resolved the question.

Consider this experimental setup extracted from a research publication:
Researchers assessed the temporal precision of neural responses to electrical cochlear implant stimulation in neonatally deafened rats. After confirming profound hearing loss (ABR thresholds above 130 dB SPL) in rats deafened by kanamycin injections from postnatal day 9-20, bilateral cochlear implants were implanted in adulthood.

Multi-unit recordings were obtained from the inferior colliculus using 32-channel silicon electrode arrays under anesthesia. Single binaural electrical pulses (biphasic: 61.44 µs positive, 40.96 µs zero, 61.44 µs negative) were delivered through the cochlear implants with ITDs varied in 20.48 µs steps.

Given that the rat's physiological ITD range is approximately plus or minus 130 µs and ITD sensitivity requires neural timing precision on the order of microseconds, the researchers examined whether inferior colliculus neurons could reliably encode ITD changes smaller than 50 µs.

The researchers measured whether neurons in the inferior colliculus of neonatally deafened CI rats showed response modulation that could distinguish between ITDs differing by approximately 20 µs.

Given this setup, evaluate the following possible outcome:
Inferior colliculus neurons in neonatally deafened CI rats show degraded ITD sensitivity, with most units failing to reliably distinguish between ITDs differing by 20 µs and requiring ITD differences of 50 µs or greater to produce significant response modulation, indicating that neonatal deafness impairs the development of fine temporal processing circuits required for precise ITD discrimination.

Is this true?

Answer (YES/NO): NO